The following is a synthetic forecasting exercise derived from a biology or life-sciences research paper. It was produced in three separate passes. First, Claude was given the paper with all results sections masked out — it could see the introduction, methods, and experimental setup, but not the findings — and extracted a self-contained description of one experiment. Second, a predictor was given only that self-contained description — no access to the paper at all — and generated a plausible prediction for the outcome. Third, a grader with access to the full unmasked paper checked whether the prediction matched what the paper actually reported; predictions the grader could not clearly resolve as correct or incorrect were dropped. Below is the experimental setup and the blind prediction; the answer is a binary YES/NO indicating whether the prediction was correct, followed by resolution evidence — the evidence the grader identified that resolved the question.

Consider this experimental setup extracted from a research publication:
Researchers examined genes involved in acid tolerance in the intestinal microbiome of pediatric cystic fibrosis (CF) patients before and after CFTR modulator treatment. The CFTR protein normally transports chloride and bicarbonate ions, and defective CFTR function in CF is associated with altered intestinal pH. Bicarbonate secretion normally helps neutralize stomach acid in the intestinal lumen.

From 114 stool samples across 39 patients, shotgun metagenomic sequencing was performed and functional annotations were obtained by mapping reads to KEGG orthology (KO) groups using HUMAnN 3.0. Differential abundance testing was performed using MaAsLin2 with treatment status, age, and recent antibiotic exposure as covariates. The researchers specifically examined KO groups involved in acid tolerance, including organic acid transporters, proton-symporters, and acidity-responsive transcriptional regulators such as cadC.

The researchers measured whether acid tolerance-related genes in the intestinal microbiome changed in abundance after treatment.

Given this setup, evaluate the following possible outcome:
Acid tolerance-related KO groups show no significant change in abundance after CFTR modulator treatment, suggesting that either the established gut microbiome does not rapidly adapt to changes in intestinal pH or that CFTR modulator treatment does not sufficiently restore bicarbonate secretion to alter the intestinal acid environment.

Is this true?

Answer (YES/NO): NO